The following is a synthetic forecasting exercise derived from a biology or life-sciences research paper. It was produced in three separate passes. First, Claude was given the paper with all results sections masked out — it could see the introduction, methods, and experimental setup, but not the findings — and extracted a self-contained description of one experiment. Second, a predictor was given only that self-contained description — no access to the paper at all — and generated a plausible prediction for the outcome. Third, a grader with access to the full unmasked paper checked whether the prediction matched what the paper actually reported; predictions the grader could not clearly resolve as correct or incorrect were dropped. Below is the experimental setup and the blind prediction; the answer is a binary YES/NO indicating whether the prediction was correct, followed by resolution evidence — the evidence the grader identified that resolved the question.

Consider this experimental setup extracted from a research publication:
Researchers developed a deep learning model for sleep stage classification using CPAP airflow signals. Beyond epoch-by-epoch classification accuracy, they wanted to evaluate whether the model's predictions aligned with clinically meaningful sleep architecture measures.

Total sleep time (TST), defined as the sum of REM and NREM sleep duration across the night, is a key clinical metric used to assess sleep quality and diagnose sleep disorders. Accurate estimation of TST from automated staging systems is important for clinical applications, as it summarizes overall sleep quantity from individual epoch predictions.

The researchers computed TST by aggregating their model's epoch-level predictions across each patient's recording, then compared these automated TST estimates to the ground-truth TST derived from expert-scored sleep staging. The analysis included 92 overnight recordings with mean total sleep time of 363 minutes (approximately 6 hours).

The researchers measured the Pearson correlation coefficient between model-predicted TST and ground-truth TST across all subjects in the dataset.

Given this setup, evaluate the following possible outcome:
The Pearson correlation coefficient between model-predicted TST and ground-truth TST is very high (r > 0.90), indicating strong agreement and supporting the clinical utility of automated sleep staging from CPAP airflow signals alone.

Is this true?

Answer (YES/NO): NO